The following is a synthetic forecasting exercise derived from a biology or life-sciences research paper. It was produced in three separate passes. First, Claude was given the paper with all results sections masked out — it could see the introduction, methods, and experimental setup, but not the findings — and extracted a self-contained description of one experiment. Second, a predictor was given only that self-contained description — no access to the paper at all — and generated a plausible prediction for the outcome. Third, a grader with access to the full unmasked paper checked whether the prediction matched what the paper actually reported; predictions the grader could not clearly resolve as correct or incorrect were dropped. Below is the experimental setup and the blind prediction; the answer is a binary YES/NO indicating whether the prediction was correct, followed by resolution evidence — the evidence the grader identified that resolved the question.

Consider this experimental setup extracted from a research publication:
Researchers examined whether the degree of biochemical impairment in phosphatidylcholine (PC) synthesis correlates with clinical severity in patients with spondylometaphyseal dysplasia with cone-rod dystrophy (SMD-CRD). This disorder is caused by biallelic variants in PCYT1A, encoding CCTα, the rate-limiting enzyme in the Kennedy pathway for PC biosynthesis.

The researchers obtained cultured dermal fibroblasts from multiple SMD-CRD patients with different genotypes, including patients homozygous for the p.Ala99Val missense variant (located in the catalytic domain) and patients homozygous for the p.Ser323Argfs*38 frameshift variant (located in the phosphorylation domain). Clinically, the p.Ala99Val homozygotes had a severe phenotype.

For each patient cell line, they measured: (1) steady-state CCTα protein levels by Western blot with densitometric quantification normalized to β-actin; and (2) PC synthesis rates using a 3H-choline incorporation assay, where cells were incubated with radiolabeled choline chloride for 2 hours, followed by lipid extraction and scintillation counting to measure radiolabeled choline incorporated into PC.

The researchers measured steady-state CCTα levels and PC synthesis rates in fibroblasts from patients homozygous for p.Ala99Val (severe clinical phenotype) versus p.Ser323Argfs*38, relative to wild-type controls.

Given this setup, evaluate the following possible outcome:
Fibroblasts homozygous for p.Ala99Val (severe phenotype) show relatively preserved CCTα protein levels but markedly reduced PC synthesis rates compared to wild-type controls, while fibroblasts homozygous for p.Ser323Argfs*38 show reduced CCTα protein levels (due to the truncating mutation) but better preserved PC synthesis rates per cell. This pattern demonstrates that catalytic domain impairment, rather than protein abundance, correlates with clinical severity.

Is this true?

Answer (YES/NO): NO